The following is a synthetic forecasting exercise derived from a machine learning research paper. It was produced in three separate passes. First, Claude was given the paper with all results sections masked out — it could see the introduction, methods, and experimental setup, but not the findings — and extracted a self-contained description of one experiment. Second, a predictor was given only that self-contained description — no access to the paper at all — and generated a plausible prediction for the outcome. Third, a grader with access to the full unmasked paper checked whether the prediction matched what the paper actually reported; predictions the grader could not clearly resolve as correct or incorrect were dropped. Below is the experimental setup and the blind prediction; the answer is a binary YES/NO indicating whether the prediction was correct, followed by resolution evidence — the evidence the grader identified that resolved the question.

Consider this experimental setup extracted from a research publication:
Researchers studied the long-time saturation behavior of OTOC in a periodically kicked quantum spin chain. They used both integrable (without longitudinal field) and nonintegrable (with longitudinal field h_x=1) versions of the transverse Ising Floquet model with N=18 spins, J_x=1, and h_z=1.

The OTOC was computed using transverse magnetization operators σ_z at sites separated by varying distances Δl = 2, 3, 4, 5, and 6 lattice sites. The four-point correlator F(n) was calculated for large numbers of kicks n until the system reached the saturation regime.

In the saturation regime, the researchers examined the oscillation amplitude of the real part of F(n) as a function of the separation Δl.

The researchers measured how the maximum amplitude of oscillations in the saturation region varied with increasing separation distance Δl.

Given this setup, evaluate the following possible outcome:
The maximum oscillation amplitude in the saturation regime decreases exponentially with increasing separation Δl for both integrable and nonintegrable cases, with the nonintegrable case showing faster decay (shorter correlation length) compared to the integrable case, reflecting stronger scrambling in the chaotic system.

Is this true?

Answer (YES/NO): NO